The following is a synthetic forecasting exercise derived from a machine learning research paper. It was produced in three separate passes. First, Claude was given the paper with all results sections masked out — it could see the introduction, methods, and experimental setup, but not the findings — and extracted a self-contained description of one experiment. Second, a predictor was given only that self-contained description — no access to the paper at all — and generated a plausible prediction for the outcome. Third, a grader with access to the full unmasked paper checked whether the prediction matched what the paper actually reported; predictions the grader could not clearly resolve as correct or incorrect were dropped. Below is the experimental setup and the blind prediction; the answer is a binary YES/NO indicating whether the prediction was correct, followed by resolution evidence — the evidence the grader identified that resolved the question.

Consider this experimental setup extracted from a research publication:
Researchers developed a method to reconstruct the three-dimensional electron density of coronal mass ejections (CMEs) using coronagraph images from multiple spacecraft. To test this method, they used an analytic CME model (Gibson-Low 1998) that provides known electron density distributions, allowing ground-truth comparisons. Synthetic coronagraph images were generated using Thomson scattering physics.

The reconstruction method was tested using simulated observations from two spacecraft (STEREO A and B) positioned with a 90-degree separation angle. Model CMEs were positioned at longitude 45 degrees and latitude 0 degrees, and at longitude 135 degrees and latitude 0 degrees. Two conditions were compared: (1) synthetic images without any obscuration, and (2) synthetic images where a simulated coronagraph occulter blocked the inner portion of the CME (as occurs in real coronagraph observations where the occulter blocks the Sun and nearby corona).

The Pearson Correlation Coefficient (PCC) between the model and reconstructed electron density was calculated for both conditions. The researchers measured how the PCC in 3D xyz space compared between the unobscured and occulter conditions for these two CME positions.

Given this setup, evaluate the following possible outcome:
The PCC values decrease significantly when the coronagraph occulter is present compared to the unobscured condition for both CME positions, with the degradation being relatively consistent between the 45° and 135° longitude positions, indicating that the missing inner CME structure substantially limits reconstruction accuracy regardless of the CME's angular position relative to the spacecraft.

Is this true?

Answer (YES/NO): NO